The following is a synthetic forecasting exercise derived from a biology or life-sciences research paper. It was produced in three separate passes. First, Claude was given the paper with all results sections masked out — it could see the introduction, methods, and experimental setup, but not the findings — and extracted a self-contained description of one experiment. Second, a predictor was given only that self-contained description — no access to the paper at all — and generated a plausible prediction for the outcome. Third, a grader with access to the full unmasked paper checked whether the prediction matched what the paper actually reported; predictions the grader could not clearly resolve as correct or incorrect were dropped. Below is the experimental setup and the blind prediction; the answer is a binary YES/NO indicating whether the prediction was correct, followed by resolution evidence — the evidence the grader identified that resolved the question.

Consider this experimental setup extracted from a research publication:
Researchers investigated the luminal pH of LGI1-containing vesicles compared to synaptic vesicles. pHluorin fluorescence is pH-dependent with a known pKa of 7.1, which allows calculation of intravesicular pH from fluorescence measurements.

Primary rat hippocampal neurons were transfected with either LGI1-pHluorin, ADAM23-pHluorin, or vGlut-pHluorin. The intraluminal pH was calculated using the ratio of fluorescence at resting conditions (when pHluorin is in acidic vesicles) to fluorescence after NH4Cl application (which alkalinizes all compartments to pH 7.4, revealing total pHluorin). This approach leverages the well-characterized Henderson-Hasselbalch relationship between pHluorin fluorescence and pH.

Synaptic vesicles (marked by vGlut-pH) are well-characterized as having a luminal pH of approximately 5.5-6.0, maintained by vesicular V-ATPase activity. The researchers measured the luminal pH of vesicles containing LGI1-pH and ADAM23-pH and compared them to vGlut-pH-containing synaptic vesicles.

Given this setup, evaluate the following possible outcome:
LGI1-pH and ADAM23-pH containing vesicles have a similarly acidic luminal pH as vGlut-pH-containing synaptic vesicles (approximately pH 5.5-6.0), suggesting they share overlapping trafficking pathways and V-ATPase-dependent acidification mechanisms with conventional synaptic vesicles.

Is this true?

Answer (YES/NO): NO